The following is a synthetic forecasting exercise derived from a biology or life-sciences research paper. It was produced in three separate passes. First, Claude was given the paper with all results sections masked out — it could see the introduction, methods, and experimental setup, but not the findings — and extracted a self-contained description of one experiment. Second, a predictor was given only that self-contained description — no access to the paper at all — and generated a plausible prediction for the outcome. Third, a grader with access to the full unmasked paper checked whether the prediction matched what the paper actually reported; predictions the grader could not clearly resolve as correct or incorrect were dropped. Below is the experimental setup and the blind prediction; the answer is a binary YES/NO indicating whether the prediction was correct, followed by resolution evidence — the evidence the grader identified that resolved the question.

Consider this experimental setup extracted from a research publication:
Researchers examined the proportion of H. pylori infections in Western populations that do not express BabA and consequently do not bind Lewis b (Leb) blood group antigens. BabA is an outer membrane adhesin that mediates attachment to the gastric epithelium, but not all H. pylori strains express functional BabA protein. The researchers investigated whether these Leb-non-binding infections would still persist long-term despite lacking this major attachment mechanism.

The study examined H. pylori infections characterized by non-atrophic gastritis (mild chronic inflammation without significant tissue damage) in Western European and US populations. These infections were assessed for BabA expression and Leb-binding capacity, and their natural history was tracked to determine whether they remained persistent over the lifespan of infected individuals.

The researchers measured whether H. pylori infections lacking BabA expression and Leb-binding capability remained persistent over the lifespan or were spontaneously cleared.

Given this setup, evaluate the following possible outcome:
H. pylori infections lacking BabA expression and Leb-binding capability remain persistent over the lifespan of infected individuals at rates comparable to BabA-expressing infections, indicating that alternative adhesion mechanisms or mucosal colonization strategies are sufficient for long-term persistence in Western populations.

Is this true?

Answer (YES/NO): YES